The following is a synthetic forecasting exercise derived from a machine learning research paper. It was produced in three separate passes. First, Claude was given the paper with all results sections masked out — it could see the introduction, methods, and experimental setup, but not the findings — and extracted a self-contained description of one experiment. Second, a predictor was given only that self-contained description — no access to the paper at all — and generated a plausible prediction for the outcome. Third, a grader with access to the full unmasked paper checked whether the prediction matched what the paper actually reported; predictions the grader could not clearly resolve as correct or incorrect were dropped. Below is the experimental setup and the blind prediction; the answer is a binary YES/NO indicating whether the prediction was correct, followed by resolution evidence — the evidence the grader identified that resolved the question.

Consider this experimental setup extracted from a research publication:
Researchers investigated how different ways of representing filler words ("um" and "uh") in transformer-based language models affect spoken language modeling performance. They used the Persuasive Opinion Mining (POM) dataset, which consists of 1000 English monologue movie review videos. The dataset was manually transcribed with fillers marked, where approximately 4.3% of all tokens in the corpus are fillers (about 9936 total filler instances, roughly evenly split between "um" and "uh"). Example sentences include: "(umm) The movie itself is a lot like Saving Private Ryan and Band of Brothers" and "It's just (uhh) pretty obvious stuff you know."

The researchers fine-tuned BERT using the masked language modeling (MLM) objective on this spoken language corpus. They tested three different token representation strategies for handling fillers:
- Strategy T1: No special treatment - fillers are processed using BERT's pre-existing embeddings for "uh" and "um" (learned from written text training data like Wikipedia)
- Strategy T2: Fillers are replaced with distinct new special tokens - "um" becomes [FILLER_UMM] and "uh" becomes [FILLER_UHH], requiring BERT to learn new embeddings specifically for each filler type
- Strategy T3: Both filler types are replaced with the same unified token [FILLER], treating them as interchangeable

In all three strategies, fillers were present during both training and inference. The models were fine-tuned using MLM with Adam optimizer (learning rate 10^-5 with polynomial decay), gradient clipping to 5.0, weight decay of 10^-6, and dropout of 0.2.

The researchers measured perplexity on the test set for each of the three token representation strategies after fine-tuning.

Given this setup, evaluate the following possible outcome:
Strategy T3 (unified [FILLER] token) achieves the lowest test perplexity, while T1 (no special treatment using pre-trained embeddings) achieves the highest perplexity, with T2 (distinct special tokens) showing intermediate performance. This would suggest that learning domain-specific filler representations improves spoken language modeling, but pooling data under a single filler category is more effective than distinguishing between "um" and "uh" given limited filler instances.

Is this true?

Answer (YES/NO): NO